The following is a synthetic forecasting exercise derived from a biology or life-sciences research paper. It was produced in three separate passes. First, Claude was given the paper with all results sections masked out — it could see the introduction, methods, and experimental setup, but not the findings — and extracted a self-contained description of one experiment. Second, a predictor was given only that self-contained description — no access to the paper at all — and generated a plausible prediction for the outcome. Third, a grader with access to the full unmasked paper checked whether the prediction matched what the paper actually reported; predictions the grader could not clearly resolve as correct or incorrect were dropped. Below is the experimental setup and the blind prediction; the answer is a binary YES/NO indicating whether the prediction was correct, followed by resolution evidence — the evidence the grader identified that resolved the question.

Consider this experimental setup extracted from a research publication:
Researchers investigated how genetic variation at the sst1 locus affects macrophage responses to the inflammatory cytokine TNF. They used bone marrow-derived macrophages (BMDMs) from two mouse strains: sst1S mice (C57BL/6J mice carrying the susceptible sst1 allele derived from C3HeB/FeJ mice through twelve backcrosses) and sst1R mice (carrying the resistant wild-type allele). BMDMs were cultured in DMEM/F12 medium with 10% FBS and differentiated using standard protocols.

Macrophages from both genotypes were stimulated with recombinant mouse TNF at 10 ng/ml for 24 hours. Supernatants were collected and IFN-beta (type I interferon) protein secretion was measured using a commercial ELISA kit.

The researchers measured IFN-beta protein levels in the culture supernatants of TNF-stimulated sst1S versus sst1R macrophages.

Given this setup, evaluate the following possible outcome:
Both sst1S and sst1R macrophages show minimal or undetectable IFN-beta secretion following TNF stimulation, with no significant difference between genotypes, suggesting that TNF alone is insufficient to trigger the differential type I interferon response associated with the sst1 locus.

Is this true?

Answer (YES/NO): NO